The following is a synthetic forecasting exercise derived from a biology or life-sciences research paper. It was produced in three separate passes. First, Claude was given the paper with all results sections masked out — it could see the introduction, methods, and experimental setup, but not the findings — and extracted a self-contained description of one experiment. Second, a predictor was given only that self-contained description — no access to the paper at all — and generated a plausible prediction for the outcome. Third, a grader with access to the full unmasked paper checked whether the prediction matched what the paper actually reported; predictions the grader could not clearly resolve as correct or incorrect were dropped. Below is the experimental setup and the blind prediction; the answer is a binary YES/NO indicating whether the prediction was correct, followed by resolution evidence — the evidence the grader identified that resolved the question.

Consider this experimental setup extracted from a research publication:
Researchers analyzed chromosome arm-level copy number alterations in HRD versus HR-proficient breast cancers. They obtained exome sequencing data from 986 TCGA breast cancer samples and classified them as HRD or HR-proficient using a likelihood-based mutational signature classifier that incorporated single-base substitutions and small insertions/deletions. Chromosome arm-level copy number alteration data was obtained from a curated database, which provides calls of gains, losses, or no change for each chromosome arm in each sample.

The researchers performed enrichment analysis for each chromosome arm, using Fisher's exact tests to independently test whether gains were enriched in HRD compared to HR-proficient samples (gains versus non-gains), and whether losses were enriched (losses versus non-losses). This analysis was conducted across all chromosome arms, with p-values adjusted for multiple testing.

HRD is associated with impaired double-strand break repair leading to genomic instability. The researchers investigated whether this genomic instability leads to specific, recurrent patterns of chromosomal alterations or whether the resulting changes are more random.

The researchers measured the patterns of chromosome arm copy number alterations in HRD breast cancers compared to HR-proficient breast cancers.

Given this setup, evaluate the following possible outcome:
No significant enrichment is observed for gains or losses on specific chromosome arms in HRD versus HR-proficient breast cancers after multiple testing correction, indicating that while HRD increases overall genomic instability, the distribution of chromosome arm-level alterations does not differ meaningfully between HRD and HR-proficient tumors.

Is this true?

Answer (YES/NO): NO